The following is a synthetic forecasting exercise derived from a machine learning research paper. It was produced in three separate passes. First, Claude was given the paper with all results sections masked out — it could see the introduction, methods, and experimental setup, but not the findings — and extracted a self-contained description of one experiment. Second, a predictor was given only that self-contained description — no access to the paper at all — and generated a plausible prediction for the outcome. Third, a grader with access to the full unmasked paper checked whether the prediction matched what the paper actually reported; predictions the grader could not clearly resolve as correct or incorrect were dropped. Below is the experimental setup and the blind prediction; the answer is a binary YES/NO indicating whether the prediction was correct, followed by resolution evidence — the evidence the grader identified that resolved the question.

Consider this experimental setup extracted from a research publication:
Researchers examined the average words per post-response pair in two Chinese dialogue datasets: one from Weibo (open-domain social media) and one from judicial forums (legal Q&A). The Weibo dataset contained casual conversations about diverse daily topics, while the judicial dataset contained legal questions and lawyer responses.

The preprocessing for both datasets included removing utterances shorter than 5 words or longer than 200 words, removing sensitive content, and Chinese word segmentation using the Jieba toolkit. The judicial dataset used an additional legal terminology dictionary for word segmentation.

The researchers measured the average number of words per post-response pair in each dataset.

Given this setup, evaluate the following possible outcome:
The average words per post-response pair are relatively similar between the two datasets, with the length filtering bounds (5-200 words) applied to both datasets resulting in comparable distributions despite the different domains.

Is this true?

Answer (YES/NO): NO